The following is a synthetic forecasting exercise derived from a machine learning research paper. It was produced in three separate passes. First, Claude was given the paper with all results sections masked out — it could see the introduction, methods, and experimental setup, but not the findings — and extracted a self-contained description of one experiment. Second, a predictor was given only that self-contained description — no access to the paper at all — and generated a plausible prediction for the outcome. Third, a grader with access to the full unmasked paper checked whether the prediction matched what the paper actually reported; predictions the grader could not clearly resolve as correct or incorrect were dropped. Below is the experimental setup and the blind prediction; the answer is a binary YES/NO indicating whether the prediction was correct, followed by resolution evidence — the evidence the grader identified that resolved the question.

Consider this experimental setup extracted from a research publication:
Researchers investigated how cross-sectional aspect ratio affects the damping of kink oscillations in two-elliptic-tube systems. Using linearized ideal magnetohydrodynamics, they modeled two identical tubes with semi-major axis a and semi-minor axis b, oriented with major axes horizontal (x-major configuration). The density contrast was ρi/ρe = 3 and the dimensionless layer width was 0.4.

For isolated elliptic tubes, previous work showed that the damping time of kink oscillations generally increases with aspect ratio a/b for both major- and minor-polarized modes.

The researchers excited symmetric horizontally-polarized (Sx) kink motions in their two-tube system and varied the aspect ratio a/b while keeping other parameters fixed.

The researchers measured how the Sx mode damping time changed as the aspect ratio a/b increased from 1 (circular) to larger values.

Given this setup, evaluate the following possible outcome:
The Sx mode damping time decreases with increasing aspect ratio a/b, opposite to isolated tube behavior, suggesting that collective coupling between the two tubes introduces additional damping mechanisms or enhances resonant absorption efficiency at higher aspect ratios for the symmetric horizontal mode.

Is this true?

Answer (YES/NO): NO